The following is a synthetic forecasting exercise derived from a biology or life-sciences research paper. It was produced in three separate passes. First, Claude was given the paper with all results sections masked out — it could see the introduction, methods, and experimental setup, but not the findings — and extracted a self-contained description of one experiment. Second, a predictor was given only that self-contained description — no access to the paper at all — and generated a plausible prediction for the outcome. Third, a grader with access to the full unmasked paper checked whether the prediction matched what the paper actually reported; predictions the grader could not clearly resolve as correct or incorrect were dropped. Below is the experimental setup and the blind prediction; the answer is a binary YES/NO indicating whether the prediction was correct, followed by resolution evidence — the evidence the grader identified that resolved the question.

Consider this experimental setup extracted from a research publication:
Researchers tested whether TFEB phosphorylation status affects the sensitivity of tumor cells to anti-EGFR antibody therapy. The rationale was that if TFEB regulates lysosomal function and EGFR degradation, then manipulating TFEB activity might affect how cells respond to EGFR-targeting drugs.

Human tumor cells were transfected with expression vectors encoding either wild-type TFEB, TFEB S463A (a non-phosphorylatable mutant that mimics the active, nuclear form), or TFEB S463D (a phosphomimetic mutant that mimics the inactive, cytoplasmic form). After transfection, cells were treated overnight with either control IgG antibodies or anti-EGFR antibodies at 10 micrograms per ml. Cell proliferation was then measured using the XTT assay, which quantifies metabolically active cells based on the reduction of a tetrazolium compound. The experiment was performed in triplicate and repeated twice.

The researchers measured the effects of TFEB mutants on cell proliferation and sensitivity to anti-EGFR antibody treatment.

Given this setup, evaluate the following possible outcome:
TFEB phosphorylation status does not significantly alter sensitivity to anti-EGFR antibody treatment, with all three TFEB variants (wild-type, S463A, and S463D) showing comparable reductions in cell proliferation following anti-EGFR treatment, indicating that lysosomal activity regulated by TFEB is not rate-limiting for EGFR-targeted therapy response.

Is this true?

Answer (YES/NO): NO